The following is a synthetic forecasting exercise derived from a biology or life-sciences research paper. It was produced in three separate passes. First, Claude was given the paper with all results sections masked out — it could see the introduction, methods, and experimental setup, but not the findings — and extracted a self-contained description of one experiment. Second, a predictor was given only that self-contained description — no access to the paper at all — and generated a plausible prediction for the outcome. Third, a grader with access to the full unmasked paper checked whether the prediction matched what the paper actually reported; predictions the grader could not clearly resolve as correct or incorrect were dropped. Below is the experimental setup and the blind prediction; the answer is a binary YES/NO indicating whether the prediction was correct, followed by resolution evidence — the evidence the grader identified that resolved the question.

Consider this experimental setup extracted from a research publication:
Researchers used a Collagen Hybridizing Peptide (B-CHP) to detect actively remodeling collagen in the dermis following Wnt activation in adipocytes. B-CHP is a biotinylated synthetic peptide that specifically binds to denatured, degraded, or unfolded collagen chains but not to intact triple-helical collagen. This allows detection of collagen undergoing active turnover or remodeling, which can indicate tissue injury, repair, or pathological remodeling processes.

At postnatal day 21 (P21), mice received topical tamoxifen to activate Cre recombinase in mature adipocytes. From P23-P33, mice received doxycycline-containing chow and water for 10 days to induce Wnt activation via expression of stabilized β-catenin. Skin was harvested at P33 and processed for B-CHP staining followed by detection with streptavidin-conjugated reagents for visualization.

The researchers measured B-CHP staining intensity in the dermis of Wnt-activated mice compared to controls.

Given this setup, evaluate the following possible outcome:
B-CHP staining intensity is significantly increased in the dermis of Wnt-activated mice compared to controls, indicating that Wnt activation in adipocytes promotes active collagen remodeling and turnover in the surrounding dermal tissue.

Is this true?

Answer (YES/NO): YES